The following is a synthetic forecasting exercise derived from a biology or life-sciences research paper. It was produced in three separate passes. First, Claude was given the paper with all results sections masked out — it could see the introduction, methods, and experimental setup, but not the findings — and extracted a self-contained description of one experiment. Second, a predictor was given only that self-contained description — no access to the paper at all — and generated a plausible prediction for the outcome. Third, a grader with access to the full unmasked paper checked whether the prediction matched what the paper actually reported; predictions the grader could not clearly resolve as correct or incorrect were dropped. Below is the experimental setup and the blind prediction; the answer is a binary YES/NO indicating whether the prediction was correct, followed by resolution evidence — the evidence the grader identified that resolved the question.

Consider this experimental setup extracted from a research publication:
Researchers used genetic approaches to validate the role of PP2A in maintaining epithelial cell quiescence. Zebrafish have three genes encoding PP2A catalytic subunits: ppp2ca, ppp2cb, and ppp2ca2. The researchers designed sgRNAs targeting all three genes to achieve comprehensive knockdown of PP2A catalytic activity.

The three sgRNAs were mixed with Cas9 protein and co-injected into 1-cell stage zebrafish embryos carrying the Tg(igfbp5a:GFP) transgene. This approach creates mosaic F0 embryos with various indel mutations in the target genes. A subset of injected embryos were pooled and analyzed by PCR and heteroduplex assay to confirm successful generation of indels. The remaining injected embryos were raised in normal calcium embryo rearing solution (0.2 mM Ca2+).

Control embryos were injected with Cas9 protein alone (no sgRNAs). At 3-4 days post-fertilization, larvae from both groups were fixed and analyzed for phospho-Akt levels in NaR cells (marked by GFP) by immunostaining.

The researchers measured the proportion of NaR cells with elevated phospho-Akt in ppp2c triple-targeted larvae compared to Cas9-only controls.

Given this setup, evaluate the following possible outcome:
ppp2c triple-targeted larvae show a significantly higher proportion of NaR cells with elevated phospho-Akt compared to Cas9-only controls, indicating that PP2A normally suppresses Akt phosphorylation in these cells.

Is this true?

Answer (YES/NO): YES